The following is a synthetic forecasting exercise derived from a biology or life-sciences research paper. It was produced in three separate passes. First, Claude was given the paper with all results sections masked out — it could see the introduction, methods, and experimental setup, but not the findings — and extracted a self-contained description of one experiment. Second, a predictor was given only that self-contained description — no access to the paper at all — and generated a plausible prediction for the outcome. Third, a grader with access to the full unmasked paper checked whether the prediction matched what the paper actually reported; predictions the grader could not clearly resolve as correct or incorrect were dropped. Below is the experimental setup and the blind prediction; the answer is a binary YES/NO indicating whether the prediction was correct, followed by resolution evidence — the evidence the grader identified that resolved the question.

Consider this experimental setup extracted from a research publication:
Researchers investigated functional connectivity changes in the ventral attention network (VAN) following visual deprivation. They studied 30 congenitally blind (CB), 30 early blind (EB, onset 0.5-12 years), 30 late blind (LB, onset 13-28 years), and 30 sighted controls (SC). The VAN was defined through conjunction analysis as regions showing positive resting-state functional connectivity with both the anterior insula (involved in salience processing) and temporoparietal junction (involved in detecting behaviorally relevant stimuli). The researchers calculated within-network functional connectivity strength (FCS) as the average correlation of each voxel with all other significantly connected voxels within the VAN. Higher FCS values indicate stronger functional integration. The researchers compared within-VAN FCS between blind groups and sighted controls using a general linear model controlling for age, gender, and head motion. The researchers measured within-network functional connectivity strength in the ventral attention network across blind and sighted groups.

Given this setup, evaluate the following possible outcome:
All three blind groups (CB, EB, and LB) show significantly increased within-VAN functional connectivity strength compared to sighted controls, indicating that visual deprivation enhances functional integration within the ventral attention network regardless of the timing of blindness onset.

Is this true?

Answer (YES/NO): NO